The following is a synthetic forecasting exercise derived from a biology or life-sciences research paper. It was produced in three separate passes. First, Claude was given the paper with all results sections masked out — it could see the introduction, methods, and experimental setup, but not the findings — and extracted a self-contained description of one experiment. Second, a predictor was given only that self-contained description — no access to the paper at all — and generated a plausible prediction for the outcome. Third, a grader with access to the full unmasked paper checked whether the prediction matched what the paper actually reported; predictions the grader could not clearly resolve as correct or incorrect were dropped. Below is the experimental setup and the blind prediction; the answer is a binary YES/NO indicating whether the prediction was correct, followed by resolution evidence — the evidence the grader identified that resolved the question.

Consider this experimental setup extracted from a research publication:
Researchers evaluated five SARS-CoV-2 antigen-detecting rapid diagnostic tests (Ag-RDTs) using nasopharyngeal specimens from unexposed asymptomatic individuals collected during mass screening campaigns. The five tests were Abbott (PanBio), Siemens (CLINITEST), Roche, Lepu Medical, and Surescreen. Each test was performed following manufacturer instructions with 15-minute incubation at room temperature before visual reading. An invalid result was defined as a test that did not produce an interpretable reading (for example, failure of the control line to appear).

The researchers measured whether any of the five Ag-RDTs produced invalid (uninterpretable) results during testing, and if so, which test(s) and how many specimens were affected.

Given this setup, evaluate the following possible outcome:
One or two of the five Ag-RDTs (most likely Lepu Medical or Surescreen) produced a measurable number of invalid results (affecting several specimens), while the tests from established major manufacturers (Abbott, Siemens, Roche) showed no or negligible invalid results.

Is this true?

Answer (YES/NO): YES